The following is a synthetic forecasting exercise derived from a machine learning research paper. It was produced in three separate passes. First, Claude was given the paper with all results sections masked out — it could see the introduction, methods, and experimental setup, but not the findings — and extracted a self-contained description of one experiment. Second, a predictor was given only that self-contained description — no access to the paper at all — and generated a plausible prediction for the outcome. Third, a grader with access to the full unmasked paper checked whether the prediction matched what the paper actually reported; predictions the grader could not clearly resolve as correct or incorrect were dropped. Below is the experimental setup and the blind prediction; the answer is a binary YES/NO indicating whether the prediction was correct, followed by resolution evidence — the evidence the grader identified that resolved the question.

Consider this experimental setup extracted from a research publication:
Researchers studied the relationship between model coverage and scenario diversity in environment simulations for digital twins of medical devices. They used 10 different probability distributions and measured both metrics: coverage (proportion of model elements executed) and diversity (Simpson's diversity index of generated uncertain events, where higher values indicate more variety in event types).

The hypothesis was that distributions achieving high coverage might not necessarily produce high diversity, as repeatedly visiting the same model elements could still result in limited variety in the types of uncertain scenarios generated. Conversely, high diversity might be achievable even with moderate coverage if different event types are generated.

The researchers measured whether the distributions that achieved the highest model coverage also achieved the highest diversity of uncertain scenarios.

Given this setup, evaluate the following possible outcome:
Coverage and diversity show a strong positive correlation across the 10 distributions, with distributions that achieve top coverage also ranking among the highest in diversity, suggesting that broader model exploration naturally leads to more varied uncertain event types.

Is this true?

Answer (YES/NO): YES